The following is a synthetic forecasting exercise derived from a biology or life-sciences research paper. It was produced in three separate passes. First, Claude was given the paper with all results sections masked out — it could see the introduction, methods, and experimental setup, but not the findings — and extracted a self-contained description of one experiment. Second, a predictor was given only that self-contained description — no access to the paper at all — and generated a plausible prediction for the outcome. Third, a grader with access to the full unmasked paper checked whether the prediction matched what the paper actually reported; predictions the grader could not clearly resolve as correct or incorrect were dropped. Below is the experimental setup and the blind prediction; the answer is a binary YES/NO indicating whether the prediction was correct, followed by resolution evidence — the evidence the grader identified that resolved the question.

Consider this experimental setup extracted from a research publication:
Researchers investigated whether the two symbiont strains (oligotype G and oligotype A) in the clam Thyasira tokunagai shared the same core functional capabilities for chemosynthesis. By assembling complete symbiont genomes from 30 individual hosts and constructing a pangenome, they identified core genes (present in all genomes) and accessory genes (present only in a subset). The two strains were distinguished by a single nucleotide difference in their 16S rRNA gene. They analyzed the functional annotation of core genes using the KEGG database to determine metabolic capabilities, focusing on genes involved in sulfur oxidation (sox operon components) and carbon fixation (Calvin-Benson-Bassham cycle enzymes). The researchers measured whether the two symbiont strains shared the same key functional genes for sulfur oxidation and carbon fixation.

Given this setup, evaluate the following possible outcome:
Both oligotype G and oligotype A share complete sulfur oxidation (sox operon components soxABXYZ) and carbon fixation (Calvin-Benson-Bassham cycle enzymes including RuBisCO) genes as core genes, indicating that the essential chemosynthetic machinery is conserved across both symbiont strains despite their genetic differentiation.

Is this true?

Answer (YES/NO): YES